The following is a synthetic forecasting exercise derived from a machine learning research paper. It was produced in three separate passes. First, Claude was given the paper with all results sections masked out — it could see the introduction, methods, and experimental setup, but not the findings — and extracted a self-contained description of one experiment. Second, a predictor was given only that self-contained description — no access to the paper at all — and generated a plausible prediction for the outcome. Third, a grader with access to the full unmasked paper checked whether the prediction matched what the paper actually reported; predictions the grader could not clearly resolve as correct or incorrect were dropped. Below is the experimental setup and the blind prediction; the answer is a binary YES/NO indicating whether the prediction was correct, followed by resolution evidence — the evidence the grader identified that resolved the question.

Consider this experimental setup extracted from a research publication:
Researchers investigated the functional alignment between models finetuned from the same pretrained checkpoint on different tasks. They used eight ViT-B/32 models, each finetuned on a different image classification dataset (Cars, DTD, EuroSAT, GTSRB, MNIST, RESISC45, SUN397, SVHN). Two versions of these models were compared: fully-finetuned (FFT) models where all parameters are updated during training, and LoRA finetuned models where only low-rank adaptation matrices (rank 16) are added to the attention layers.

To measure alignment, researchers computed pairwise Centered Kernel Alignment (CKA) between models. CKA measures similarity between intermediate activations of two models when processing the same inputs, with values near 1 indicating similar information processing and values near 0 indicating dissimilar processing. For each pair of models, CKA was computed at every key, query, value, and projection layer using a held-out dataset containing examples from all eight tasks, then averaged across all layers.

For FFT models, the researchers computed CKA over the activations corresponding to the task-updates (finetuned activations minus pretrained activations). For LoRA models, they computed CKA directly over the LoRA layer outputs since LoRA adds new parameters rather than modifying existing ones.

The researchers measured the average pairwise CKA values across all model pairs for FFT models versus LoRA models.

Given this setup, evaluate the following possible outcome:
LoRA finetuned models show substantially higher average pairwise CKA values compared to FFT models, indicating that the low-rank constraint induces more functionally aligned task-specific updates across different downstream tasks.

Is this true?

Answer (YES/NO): NO